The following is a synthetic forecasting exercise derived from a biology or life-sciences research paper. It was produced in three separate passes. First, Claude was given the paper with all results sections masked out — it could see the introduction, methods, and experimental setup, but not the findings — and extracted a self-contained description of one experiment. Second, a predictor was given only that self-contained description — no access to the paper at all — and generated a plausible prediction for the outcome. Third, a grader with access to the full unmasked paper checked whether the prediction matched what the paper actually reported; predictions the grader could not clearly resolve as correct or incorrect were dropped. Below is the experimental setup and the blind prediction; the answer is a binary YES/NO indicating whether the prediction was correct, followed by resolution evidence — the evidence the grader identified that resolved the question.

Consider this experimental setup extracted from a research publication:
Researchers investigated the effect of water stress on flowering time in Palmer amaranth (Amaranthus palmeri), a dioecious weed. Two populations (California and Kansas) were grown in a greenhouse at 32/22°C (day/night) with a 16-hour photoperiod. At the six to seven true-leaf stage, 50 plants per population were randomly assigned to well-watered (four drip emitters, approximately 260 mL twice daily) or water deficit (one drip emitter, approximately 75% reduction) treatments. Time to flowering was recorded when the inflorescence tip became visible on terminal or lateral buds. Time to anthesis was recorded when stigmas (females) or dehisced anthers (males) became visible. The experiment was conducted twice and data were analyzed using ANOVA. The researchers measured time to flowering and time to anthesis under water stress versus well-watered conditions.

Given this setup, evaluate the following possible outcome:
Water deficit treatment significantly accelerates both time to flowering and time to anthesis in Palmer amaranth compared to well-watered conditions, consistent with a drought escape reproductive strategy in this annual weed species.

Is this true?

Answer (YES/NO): NO